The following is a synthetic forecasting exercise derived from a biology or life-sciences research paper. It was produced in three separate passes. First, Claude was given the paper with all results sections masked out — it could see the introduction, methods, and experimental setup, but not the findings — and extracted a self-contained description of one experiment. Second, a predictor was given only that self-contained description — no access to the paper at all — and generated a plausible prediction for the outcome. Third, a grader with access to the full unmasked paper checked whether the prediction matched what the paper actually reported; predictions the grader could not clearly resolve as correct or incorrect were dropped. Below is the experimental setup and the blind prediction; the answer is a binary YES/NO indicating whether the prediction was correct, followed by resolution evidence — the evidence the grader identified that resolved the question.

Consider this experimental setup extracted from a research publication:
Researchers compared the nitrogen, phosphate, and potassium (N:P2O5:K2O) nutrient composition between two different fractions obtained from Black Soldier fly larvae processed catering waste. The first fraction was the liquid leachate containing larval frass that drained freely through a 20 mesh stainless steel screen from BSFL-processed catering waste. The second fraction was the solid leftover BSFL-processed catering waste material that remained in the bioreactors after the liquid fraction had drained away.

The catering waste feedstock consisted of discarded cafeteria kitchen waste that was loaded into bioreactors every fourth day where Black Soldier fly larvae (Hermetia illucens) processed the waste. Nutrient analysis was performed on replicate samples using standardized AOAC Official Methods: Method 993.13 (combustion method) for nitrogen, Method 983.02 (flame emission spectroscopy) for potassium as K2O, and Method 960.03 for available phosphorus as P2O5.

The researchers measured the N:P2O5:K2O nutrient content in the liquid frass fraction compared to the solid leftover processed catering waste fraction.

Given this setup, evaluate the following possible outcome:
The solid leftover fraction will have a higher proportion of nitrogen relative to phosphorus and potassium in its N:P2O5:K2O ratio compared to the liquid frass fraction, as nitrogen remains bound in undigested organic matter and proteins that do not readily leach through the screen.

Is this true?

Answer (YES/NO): YES